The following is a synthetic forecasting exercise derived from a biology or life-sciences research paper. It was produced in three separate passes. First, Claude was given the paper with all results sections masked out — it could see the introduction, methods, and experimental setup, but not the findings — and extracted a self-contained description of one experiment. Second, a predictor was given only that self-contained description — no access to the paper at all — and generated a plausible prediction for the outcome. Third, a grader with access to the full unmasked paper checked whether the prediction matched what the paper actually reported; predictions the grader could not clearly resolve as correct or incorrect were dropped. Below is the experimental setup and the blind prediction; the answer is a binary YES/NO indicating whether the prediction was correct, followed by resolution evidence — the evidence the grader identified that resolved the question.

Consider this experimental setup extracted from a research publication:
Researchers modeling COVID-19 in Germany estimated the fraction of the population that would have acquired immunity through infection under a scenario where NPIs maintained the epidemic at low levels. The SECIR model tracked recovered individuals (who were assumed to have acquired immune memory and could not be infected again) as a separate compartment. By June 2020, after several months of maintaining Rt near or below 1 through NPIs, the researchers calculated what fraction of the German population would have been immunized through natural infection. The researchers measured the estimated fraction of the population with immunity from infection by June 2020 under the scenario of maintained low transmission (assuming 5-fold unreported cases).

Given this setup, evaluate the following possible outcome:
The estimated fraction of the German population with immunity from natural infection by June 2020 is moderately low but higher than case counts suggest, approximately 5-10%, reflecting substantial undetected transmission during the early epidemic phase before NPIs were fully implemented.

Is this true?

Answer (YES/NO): NO